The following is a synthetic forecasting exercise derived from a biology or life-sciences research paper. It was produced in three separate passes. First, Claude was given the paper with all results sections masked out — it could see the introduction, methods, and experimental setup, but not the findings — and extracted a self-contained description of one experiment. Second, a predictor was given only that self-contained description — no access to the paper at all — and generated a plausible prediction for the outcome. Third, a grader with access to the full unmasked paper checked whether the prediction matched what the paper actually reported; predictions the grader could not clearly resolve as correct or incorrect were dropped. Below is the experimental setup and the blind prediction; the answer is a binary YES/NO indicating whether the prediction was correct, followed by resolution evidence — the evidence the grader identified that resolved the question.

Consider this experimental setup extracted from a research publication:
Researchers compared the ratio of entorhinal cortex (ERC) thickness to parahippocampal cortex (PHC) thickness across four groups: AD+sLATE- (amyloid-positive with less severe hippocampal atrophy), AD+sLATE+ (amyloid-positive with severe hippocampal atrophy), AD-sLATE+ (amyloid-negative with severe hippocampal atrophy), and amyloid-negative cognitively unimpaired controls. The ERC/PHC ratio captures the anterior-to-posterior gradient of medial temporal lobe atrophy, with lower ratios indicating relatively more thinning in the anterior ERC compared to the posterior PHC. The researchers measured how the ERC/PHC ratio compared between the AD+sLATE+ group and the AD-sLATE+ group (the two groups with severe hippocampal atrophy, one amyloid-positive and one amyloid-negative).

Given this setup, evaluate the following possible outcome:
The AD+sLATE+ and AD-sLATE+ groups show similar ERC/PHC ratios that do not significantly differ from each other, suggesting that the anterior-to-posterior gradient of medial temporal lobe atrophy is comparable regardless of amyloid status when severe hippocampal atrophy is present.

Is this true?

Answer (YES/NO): YES